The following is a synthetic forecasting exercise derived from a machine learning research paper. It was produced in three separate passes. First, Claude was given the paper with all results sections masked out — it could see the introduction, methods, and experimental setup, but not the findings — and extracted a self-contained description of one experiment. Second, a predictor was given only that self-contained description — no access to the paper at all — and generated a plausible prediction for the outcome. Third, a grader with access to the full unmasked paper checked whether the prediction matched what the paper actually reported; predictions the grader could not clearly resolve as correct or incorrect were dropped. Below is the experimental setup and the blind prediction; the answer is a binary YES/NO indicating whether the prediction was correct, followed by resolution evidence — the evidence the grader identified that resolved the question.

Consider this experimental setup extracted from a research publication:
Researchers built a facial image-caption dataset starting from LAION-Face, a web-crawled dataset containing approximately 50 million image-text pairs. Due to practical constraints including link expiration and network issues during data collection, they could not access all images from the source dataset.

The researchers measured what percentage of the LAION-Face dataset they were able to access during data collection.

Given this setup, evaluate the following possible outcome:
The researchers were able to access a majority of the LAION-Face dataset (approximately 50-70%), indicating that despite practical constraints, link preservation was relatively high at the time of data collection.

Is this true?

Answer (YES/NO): NO